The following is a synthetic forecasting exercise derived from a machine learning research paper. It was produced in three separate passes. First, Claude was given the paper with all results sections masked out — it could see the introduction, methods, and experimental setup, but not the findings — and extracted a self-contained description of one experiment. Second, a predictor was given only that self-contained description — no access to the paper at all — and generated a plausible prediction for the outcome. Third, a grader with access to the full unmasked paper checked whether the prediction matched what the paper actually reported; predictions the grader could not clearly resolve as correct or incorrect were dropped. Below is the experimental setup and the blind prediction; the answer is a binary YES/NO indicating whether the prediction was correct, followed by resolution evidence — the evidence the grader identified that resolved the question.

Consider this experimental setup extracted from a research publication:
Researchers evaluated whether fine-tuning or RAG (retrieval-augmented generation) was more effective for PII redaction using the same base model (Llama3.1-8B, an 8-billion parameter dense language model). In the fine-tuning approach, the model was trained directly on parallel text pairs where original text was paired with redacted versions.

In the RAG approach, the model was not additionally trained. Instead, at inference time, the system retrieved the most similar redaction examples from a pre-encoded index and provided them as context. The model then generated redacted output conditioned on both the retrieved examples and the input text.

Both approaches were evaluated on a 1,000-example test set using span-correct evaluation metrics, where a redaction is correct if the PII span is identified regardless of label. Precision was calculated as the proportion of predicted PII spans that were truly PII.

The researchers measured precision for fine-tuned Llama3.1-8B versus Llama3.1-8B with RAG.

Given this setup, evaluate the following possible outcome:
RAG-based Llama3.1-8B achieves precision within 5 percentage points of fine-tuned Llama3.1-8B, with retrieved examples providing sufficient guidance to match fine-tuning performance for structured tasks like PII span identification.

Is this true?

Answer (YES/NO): NO